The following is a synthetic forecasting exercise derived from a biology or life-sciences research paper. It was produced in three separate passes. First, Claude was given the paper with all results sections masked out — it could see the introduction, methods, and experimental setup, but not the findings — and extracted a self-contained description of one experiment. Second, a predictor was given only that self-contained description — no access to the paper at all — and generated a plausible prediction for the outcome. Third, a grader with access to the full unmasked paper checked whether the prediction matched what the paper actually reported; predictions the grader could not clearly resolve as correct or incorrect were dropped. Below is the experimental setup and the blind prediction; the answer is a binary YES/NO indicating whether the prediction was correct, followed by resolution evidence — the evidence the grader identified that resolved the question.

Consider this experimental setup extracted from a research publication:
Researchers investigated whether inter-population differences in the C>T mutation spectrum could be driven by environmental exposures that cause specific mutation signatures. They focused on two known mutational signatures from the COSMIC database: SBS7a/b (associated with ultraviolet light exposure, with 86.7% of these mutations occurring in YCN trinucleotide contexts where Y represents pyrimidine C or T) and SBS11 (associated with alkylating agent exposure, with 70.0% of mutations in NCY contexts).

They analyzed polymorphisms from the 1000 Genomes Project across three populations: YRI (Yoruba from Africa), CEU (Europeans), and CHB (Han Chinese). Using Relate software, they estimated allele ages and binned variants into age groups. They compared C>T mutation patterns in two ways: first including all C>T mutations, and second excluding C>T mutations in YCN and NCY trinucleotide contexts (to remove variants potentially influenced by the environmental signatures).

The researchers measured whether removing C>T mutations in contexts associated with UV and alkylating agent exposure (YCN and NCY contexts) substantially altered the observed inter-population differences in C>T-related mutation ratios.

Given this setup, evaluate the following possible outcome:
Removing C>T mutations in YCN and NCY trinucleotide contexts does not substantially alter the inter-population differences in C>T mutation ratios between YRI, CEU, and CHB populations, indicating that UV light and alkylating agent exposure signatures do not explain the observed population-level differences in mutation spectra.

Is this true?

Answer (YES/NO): YES